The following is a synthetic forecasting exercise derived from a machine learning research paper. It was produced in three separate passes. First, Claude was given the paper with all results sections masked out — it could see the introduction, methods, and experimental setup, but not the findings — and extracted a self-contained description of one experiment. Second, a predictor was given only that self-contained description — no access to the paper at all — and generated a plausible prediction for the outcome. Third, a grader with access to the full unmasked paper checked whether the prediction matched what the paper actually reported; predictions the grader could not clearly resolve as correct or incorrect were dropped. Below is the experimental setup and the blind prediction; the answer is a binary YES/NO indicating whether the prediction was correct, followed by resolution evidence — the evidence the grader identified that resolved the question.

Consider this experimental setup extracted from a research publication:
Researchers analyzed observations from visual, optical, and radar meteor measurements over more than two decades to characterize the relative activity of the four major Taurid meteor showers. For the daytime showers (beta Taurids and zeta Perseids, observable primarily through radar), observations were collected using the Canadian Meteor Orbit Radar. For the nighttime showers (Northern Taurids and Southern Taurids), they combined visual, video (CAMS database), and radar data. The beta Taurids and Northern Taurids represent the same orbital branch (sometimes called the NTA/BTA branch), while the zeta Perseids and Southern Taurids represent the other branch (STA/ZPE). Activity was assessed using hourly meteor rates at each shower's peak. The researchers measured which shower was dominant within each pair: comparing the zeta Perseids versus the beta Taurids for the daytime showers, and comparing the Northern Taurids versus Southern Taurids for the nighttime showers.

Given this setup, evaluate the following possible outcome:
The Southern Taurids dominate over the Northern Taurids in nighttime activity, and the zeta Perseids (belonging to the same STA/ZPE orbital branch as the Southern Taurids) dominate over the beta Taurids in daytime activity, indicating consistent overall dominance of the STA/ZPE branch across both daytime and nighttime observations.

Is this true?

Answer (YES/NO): YES